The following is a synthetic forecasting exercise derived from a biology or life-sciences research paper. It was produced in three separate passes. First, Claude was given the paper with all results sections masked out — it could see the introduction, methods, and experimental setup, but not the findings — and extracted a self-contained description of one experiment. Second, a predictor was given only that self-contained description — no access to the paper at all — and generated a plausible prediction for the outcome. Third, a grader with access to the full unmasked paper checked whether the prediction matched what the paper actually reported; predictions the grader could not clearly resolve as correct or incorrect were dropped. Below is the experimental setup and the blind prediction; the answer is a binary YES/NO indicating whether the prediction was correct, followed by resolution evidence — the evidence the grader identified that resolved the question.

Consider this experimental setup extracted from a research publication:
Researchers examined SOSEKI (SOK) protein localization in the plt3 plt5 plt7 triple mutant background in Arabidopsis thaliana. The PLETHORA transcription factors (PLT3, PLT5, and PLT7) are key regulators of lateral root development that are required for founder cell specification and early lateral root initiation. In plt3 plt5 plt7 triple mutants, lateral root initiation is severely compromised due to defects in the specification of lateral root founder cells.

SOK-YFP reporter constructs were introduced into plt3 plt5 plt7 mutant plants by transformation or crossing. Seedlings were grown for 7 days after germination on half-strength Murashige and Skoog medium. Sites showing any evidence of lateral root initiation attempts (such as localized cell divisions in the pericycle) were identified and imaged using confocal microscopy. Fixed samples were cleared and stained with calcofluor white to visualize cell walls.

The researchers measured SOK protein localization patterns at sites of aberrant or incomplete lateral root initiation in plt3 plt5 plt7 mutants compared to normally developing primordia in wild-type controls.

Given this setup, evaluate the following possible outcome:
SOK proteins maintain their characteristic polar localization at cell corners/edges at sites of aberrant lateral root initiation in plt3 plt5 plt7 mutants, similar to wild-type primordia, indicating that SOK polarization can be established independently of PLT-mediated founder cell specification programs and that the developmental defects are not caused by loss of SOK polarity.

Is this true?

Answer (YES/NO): NO